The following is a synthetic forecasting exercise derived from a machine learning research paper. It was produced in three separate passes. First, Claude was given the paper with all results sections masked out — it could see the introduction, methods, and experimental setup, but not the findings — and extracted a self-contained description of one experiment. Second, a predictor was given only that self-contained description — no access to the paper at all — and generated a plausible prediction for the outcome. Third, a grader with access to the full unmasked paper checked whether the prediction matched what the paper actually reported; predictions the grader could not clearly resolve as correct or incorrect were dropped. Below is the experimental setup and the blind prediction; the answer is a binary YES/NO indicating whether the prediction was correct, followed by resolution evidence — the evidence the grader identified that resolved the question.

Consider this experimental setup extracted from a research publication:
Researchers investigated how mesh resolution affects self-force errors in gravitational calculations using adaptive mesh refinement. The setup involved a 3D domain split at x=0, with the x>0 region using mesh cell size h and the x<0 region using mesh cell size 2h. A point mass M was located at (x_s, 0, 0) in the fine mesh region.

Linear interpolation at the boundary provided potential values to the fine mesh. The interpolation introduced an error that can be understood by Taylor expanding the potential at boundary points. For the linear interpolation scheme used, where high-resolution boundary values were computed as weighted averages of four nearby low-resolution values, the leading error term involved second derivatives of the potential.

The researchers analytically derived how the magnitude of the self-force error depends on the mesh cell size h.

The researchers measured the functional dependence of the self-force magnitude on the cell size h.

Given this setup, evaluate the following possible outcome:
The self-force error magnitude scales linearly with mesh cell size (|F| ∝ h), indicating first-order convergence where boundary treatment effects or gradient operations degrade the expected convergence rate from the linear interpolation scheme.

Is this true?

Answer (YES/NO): NO